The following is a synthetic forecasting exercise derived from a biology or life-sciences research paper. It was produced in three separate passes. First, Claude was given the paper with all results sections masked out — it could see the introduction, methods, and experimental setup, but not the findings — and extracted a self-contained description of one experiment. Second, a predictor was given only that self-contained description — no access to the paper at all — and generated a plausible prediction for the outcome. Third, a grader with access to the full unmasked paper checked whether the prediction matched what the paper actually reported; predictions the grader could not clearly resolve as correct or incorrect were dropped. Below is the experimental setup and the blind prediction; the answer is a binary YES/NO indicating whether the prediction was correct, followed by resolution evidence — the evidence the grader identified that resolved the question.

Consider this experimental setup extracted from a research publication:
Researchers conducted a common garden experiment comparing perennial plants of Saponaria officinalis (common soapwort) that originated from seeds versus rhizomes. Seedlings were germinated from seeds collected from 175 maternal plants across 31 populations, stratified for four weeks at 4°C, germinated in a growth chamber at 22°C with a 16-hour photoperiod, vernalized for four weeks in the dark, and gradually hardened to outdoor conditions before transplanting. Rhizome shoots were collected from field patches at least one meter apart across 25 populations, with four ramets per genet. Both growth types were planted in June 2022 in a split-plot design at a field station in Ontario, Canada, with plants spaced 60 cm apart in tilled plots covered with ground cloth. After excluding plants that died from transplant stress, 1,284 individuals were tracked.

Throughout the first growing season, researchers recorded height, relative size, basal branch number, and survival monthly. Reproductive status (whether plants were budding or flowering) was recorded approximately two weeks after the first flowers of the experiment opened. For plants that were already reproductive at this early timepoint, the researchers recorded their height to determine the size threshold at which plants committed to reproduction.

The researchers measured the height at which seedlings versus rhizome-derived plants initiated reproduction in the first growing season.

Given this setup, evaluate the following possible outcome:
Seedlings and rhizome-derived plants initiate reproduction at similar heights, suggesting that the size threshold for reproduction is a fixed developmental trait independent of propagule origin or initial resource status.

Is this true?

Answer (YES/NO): NO